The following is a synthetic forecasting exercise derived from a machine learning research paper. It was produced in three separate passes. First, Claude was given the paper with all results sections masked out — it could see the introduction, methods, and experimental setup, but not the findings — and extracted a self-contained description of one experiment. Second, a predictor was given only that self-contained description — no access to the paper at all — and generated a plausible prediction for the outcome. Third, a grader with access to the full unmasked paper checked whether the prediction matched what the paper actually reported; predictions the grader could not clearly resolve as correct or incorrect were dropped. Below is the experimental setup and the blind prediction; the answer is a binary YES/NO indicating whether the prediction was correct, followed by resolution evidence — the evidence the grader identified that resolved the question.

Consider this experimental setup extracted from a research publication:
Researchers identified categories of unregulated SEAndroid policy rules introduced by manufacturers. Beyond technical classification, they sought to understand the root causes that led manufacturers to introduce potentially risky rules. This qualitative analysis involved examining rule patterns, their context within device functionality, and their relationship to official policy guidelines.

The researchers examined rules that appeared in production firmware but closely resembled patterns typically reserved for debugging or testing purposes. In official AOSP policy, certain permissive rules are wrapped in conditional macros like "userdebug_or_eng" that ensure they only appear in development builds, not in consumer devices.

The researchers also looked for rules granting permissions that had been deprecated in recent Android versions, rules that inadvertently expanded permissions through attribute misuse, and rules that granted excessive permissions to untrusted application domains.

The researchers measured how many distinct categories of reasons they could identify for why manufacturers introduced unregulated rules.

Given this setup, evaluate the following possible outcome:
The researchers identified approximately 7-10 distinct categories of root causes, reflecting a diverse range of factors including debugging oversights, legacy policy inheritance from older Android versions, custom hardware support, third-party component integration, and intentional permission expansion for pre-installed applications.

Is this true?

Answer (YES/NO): NO